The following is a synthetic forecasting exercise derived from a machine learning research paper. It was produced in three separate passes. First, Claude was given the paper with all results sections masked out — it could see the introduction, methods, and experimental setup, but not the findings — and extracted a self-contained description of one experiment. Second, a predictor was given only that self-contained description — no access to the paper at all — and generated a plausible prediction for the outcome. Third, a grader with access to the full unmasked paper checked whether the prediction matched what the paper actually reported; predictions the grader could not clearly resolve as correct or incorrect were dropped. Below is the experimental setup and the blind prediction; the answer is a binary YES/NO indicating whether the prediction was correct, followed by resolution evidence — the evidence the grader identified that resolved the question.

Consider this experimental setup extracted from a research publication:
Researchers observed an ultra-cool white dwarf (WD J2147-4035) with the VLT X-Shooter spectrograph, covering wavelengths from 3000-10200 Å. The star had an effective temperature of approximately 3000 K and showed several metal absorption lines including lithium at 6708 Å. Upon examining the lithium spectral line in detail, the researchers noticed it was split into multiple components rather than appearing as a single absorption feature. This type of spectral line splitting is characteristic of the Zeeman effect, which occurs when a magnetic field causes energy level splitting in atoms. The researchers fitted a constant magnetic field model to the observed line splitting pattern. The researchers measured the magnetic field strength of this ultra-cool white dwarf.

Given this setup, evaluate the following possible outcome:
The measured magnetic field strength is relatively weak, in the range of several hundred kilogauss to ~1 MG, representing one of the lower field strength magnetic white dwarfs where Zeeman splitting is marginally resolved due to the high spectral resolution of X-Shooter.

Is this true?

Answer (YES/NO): YES